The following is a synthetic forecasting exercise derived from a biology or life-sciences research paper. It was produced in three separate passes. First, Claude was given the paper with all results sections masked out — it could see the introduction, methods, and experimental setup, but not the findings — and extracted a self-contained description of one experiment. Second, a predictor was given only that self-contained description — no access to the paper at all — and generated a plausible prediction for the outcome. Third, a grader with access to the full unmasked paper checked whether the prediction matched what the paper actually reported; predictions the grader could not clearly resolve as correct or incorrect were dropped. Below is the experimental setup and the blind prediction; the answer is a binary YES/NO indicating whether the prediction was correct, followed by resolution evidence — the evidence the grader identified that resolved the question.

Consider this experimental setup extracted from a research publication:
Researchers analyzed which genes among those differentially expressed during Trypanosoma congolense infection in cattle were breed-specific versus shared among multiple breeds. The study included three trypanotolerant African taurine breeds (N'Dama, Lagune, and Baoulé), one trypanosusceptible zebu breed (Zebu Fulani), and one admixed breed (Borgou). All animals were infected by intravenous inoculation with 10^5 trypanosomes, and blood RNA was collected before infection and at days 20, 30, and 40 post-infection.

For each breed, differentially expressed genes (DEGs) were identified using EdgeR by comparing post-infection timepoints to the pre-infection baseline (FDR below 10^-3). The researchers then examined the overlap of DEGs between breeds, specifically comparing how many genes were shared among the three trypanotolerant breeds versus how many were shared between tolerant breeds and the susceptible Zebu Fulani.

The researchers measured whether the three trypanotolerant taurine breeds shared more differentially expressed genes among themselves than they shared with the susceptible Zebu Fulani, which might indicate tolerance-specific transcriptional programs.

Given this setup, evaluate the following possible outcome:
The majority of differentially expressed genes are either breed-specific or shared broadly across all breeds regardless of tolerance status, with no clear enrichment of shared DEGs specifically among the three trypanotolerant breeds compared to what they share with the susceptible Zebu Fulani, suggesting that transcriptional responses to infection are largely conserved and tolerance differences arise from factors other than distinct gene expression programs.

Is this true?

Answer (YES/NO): YES